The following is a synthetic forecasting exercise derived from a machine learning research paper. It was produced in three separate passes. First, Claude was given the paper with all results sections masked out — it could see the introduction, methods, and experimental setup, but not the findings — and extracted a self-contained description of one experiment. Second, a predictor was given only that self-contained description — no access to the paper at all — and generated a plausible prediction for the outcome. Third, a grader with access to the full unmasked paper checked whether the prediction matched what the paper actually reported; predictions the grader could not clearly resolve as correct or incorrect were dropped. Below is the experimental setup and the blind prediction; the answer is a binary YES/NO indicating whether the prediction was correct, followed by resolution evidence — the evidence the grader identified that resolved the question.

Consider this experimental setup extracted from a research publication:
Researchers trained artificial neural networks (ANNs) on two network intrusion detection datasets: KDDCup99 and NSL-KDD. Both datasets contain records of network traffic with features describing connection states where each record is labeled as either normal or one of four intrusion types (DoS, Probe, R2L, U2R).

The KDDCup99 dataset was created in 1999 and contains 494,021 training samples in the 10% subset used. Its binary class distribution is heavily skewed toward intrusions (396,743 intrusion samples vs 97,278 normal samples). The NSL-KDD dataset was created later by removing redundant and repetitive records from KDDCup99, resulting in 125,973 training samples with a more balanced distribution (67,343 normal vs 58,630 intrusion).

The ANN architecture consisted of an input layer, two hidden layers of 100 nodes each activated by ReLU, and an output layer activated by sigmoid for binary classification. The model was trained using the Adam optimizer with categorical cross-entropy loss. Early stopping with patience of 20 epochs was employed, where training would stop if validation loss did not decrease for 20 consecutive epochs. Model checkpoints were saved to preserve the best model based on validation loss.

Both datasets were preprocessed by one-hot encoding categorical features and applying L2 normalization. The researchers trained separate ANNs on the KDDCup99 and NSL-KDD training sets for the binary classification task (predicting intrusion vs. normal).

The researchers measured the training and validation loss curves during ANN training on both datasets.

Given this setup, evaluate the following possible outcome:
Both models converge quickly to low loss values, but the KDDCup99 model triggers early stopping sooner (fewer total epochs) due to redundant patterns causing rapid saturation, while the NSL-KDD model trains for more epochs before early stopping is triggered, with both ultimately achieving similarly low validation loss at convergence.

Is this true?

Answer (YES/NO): NO